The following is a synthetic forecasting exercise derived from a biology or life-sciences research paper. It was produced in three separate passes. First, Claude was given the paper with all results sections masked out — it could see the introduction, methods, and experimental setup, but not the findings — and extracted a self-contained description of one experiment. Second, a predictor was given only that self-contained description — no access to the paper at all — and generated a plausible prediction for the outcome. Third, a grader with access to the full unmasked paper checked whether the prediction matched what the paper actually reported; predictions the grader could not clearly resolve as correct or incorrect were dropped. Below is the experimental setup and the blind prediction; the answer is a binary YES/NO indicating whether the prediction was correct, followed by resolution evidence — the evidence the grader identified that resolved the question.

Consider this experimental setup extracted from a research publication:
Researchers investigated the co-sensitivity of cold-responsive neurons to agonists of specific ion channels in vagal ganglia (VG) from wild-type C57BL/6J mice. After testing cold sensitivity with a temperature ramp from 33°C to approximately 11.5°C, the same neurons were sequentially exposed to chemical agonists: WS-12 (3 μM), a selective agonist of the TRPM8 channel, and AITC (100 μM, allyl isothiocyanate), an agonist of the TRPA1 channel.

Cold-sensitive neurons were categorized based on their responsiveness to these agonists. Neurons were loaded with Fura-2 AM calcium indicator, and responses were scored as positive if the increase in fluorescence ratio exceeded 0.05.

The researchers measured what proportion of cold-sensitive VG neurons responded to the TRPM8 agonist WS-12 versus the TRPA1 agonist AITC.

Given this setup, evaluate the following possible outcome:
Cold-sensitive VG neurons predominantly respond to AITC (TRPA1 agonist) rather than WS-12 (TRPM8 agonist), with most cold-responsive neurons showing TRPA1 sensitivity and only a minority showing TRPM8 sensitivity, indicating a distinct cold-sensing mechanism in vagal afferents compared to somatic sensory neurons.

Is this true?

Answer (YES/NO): YES